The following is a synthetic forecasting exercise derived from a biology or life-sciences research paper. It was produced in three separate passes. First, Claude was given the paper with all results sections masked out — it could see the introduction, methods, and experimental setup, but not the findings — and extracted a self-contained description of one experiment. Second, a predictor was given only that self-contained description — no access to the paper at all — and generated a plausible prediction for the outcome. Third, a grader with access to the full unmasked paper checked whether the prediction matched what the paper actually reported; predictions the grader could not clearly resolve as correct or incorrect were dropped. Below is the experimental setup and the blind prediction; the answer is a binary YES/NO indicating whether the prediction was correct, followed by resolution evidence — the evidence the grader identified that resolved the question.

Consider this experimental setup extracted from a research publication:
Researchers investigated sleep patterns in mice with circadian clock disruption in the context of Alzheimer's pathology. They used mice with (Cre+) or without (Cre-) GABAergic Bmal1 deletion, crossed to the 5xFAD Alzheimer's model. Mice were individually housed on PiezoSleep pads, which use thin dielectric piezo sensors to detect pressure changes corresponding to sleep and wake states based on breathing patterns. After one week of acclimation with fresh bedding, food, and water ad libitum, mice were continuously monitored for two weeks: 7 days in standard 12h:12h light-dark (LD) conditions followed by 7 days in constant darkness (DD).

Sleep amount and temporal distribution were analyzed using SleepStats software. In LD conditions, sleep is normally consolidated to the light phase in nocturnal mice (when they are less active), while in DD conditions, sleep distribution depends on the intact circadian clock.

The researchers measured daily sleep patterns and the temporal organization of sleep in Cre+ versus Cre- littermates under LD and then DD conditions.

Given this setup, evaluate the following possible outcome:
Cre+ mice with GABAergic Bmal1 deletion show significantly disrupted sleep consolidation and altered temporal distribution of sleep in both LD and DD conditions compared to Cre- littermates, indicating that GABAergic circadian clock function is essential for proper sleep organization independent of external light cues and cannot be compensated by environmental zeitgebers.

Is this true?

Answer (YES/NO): NO